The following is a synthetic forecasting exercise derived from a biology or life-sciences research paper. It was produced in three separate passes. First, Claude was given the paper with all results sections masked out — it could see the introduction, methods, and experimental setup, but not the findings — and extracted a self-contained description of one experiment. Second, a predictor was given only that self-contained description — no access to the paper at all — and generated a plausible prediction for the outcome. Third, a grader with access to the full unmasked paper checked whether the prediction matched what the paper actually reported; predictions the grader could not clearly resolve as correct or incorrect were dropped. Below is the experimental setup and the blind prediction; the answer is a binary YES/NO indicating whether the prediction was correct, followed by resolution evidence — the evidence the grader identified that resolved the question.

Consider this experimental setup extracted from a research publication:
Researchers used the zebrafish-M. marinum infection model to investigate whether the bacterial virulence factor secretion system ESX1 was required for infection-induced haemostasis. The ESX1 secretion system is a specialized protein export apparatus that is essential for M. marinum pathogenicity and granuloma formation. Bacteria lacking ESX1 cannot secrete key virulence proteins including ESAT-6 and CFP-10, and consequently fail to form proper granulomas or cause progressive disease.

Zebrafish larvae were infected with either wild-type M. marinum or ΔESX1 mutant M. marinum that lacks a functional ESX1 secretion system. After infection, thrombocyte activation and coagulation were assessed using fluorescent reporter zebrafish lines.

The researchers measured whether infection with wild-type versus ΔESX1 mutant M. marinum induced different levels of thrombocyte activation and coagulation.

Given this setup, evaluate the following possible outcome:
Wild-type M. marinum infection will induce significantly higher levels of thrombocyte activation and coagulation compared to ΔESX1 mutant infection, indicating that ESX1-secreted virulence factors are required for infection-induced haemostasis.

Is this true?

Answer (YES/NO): NO